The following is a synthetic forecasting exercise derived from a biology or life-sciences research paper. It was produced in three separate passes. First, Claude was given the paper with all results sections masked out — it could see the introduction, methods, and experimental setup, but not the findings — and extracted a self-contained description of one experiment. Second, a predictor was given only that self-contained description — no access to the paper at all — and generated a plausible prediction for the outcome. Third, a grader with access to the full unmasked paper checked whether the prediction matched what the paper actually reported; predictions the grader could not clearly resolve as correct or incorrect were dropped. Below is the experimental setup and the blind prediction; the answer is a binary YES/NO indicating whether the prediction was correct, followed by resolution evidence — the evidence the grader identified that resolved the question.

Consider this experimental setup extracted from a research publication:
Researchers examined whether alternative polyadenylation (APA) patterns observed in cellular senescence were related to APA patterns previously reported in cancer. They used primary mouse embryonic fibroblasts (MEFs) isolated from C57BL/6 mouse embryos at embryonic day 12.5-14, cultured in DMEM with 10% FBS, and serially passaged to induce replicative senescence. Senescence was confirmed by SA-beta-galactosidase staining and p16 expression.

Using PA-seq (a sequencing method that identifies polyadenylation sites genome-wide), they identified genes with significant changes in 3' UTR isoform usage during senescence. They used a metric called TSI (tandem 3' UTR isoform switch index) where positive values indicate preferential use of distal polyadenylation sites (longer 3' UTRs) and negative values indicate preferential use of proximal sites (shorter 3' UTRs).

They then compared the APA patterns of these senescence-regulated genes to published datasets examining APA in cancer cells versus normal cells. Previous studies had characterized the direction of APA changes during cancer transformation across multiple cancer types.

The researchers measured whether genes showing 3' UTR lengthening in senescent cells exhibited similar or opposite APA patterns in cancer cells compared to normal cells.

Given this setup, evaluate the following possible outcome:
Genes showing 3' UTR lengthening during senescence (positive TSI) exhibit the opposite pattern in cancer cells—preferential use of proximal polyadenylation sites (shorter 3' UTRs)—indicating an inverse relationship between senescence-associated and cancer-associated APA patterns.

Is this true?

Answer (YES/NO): YES